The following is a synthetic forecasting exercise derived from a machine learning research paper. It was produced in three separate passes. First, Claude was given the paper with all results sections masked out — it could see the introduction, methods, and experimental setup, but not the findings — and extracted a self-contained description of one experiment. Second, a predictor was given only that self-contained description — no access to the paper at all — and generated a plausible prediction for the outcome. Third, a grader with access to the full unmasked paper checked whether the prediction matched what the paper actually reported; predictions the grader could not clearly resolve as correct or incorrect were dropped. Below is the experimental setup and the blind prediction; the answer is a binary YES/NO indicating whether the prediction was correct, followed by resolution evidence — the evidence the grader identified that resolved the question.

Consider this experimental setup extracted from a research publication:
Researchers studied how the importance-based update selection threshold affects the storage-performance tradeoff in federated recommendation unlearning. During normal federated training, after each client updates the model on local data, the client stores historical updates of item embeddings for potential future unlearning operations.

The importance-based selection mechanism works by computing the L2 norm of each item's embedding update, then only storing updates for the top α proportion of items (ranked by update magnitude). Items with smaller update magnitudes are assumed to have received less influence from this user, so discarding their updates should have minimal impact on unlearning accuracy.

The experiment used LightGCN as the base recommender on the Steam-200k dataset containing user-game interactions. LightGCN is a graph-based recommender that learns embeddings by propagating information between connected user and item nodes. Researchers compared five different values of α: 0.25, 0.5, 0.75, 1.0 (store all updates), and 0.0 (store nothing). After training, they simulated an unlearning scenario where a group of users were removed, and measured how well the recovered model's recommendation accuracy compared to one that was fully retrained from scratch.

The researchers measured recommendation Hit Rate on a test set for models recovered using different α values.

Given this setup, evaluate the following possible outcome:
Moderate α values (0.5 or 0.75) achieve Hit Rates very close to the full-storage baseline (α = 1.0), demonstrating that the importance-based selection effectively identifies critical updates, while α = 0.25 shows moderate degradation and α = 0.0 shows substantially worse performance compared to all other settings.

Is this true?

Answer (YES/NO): NO